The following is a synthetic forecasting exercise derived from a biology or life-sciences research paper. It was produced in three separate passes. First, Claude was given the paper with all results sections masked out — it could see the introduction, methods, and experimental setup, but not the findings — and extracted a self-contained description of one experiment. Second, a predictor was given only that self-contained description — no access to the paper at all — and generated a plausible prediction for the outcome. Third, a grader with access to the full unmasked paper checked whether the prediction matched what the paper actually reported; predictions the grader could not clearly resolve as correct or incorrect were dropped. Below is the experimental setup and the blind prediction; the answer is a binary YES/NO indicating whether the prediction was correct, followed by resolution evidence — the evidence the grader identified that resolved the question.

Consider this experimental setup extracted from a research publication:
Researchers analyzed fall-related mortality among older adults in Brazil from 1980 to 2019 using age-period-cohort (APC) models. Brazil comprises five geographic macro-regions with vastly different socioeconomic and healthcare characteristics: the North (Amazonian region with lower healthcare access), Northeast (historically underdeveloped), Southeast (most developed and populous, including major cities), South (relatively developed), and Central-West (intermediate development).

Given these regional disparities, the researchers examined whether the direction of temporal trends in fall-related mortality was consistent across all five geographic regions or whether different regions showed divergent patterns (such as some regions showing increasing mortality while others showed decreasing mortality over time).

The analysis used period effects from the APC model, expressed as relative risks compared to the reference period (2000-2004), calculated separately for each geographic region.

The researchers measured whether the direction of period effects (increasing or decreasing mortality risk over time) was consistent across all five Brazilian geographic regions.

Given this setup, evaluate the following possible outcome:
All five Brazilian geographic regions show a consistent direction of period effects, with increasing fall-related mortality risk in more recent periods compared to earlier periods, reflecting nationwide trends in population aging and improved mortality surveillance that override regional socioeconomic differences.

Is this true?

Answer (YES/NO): YES